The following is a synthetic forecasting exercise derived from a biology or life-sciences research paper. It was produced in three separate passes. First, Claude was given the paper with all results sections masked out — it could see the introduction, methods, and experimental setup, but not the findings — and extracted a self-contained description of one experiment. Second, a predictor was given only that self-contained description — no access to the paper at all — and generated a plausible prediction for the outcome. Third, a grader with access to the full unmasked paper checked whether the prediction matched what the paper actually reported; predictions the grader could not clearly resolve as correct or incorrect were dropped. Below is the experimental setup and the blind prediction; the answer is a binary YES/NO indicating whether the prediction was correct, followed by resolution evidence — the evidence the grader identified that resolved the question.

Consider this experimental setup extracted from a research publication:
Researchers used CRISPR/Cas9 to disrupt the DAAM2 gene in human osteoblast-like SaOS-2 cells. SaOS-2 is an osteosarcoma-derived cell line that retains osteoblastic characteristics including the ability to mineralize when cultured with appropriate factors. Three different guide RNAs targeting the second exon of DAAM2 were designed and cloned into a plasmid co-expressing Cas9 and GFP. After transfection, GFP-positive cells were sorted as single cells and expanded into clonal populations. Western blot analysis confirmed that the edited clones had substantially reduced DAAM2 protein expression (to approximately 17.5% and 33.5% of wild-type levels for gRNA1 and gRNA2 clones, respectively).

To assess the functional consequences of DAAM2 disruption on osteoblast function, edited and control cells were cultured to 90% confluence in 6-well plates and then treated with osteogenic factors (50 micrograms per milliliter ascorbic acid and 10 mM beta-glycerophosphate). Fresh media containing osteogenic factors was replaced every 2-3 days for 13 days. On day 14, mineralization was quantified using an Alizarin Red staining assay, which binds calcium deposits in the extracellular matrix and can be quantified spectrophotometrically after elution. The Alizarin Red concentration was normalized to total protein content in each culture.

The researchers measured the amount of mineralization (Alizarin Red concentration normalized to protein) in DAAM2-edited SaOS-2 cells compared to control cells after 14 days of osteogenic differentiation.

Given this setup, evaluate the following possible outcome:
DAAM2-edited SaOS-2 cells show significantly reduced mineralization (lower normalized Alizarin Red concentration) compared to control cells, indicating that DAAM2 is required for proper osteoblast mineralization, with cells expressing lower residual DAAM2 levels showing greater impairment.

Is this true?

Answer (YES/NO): YES